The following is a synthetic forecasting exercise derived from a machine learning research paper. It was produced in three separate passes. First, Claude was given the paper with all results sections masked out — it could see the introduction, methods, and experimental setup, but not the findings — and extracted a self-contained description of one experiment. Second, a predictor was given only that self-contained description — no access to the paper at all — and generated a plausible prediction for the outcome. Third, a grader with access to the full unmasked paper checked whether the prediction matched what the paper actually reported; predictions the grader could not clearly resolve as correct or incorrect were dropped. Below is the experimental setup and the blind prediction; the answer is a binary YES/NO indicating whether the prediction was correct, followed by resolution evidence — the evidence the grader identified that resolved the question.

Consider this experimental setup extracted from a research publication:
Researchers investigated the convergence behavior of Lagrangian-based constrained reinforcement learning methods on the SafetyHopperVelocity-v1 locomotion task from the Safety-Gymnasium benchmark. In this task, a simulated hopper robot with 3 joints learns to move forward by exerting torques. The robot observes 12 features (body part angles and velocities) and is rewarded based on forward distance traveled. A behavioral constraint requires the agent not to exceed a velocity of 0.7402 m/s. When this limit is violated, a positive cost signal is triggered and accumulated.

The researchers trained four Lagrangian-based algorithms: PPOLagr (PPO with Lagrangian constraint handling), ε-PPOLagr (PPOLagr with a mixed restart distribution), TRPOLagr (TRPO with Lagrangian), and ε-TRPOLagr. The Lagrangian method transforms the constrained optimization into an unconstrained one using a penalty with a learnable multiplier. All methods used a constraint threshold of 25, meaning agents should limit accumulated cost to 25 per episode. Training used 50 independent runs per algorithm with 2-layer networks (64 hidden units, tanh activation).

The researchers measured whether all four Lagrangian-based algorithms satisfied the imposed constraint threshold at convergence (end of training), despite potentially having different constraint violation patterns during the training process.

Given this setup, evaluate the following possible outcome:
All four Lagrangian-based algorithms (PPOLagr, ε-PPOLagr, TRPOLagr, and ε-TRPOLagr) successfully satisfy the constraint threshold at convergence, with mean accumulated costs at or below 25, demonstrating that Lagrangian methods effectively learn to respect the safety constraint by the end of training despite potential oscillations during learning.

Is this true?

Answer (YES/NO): YES